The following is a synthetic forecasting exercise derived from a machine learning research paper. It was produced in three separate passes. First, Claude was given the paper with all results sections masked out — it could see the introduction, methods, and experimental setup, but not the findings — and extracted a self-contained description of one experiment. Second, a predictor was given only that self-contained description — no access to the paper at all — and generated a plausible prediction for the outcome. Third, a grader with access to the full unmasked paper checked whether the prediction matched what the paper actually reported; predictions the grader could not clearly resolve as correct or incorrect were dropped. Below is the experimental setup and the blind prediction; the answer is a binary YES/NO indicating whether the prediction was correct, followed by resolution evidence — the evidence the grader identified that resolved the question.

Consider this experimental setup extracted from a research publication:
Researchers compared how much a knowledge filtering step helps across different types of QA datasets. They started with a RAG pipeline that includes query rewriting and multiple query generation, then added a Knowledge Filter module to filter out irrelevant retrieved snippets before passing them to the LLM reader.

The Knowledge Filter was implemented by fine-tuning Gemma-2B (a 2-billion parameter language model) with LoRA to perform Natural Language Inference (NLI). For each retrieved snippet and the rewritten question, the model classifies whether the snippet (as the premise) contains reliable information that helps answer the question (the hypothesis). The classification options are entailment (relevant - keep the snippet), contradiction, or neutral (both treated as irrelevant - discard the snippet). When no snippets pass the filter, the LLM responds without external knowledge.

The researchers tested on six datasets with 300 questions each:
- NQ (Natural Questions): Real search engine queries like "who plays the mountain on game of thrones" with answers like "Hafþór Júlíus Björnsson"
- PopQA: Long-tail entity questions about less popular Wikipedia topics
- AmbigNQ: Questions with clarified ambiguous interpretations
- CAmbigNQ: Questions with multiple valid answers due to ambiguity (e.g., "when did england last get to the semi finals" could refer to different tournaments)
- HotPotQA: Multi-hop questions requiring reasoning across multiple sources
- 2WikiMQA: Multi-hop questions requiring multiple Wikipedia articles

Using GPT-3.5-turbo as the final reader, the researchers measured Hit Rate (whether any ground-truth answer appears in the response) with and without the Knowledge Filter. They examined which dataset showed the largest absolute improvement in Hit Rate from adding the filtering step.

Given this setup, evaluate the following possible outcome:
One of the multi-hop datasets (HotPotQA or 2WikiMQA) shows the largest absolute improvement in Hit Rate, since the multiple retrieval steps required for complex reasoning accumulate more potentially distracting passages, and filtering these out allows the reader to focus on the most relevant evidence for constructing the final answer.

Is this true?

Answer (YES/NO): NO